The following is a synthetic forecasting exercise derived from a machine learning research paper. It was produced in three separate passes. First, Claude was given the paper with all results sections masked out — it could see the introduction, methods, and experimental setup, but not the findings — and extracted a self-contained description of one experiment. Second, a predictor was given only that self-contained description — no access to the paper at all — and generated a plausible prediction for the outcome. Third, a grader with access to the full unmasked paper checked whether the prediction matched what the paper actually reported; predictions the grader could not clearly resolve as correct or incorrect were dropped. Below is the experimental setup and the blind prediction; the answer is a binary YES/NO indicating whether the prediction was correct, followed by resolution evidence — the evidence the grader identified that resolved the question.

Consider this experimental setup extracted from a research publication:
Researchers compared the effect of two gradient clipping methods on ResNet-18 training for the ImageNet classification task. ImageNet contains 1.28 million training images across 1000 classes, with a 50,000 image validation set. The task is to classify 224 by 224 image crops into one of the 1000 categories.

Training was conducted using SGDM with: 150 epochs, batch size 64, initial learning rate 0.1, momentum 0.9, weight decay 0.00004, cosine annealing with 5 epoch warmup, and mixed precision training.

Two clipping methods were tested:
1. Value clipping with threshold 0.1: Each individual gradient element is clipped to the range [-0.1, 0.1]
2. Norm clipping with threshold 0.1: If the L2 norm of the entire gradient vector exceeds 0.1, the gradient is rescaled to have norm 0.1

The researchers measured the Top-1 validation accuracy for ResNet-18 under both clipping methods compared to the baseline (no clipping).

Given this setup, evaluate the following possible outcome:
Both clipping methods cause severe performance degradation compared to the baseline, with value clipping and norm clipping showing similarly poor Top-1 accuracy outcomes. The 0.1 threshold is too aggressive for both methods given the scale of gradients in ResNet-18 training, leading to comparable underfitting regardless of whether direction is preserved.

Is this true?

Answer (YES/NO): NO